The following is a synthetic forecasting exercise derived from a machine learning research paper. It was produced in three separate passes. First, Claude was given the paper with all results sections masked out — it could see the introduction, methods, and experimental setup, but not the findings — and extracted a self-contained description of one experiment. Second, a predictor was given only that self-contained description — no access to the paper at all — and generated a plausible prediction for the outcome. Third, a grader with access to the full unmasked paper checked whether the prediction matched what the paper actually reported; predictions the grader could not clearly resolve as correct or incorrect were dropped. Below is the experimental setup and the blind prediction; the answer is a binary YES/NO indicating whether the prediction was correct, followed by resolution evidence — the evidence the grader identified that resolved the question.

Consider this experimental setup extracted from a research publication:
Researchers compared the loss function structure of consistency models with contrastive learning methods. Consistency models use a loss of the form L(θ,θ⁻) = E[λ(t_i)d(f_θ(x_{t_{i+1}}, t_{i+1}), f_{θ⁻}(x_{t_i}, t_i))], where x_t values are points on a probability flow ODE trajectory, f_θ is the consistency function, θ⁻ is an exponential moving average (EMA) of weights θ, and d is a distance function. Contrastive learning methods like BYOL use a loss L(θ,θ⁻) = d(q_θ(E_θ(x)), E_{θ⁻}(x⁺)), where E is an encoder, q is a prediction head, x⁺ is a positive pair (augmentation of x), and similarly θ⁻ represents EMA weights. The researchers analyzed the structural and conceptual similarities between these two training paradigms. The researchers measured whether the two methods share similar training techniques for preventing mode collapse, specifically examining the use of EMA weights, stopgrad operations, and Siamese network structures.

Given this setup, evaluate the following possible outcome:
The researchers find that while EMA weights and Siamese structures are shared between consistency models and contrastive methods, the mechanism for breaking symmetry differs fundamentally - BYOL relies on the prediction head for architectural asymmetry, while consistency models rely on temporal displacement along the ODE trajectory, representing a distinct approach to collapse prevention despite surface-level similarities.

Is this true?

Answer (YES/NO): NO